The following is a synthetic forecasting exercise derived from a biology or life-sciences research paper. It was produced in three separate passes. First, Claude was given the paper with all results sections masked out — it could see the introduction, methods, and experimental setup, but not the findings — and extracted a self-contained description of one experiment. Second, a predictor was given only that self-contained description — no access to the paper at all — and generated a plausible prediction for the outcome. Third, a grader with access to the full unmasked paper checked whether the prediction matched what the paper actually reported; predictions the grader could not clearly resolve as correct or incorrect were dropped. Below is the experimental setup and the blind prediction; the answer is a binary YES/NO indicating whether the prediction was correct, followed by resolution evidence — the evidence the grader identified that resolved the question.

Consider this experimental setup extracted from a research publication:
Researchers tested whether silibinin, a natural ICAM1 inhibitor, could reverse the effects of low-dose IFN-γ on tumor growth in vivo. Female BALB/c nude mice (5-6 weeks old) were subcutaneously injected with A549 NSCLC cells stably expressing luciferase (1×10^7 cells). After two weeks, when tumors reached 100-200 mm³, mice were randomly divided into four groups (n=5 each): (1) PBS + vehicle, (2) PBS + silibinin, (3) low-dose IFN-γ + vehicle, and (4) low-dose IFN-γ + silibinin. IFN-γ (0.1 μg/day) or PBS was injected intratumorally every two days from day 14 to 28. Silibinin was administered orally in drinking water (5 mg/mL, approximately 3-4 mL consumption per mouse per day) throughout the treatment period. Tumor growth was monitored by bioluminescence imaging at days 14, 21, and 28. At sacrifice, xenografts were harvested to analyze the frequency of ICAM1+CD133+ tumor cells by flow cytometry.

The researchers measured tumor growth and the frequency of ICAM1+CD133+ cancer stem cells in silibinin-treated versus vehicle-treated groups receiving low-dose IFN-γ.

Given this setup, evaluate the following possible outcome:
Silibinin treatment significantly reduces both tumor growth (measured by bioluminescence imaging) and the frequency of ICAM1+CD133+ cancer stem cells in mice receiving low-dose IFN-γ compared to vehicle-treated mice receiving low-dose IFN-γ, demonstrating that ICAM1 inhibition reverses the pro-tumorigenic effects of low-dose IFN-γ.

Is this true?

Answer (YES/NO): YES